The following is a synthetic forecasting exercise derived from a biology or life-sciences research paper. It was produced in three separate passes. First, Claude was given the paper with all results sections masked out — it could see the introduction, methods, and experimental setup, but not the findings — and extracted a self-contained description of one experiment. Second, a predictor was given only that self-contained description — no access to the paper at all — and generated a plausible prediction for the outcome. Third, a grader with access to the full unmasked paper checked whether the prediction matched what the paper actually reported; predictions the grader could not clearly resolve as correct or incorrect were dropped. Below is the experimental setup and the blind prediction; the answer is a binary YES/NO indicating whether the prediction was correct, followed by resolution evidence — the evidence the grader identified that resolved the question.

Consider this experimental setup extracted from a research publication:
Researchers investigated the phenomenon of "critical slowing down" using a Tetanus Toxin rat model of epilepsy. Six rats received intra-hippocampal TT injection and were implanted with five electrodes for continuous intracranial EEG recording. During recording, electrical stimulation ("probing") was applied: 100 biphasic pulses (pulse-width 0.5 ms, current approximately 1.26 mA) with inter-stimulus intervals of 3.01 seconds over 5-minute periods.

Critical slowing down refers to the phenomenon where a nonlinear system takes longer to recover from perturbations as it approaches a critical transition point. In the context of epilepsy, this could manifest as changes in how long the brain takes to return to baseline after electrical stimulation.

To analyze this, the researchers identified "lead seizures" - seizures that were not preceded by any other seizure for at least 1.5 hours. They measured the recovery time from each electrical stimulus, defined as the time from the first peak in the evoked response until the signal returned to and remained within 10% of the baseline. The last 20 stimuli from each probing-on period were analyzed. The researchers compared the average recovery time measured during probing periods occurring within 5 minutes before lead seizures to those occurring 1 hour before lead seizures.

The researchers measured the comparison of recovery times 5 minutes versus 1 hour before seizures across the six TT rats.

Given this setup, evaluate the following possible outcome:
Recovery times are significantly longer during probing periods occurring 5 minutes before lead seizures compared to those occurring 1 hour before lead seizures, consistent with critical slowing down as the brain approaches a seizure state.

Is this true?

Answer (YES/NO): NO